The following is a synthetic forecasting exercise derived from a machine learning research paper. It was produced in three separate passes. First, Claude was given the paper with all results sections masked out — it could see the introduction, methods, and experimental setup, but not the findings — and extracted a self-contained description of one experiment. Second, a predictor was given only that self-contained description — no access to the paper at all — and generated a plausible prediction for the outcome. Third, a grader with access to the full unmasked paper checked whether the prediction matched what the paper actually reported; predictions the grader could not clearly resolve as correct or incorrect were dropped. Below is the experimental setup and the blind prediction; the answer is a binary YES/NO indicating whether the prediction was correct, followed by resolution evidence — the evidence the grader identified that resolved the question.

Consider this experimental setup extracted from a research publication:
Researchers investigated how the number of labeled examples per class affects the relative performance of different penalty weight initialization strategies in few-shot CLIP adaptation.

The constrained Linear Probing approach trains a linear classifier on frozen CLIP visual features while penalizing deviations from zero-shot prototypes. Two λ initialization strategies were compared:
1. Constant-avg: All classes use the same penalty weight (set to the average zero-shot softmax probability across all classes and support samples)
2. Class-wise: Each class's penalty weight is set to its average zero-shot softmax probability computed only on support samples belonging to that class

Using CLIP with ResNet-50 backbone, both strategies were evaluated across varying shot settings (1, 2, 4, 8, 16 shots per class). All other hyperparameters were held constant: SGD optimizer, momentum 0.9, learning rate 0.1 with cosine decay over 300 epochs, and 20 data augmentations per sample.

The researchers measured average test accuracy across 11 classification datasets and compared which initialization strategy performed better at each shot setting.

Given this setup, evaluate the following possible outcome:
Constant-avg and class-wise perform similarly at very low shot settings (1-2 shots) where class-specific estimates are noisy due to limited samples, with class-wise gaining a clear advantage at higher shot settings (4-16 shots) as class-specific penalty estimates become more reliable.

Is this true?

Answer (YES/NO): YES